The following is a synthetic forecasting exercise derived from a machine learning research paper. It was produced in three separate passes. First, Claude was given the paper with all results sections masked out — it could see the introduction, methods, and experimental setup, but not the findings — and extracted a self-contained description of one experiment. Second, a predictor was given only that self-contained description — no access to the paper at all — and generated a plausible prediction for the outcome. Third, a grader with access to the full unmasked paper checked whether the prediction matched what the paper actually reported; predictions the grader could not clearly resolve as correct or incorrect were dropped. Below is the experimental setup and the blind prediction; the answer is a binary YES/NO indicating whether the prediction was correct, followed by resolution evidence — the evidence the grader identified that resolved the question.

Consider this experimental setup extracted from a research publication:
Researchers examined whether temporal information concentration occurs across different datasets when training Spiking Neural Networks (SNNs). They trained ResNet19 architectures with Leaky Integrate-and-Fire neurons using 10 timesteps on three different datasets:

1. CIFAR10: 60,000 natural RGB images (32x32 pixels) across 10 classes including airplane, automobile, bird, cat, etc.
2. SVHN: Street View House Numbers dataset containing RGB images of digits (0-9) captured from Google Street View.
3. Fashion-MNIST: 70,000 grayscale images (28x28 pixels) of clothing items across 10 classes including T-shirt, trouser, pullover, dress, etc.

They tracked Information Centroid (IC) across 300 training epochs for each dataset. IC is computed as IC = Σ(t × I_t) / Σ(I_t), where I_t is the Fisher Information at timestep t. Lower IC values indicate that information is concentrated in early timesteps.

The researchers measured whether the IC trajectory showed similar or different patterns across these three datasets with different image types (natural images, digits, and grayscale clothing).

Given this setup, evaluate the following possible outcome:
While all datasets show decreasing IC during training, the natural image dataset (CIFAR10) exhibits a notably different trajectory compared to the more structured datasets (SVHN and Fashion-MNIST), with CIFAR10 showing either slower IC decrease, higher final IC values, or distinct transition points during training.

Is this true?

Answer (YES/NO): NO